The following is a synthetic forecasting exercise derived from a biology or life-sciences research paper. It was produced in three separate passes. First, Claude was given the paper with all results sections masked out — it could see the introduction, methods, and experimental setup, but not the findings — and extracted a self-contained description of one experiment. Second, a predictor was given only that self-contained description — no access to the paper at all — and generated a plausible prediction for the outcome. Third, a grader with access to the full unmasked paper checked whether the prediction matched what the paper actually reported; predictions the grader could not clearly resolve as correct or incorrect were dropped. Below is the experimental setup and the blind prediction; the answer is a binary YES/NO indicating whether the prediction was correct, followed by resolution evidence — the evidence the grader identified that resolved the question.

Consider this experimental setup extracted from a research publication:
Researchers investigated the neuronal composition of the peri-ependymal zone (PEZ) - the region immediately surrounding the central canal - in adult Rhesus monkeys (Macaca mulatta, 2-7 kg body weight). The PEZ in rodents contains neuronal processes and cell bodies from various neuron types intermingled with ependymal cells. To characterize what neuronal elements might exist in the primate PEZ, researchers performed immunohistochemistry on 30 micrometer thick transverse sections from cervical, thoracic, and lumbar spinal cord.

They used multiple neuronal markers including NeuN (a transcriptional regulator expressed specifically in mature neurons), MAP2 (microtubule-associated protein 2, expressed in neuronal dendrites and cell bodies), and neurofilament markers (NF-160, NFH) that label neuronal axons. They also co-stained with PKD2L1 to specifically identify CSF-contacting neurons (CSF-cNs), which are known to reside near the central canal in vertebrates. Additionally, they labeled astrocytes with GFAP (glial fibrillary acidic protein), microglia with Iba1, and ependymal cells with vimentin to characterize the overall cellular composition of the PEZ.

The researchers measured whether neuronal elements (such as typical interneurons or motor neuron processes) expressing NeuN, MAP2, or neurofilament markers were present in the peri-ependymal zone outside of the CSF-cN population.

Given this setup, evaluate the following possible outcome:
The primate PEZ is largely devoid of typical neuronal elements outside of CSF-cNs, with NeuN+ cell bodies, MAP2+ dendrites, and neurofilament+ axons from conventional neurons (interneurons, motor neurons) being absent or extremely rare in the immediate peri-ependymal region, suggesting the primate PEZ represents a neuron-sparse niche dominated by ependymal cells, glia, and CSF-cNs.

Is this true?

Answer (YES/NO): YES